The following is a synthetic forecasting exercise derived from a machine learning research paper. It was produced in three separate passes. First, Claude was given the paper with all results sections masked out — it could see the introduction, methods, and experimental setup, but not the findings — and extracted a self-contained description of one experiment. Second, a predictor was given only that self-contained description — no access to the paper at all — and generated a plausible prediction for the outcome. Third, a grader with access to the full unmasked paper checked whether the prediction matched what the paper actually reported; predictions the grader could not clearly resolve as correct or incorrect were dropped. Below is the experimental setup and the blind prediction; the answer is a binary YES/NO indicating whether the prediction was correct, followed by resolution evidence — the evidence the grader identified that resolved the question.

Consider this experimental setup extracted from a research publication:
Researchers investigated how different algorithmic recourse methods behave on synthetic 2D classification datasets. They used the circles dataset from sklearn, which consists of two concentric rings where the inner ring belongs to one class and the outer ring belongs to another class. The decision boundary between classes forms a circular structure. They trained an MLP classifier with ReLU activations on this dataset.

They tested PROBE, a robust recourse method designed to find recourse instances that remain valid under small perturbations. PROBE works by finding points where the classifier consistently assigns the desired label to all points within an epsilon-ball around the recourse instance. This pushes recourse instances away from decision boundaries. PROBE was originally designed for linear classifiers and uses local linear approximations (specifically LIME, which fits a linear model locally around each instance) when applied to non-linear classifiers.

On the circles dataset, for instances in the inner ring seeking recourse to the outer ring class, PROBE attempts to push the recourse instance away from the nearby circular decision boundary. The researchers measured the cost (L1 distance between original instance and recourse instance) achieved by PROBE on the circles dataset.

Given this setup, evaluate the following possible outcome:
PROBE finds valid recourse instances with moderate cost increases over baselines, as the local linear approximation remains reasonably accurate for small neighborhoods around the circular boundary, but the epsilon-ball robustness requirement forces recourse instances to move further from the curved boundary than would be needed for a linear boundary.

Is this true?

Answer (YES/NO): NO